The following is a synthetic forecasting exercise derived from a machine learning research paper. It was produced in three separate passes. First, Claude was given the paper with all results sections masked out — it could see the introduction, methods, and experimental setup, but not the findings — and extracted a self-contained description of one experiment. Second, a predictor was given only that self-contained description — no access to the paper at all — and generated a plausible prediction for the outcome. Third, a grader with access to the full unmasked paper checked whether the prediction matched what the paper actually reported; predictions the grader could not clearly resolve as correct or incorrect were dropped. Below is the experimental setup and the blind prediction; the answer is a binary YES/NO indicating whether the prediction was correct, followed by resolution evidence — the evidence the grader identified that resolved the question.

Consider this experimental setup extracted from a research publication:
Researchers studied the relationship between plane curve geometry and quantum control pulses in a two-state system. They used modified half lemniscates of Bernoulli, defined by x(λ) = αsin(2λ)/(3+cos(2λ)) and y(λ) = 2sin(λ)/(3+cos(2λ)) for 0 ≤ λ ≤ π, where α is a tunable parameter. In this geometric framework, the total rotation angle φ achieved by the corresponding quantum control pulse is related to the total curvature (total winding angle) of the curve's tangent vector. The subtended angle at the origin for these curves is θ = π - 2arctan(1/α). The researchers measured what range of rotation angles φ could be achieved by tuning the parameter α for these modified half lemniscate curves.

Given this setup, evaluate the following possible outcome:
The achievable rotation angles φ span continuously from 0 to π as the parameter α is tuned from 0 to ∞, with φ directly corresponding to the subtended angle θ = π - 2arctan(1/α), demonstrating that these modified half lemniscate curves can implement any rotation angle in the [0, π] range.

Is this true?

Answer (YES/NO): NO